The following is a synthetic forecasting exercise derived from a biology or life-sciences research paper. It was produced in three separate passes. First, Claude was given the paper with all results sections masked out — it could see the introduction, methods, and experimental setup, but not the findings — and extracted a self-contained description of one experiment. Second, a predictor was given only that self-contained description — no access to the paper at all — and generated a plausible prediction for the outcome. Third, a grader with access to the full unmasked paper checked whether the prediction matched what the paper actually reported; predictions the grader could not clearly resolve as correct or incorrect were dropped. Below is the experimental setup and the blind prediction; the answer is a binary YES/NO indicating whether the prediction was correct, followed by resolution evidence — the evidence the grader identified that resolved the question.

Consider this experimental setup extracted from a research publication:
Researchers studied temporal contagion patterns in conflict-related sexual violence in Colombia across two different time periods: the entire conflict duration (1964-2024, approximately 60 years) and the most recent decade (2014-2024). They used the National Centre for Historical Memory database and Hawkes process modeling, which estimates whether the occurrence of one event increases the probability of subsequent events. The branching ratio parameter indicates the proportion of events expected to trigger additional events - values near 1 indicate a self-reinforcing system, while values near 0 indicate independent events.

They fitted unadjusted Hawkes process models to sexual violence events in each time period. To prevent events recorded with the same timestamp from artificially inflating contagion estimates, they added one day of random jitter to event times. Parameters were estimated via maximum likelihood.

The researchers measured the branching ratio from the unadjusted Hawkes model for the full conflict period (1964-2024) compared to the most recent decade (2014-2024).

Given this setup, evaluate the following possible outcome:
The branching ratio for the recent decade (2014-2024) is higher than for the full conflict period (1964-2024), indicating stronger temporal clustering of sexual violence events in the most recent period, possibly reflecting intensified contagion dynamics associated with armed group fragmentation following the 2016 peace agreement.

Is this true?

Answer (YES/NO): NO